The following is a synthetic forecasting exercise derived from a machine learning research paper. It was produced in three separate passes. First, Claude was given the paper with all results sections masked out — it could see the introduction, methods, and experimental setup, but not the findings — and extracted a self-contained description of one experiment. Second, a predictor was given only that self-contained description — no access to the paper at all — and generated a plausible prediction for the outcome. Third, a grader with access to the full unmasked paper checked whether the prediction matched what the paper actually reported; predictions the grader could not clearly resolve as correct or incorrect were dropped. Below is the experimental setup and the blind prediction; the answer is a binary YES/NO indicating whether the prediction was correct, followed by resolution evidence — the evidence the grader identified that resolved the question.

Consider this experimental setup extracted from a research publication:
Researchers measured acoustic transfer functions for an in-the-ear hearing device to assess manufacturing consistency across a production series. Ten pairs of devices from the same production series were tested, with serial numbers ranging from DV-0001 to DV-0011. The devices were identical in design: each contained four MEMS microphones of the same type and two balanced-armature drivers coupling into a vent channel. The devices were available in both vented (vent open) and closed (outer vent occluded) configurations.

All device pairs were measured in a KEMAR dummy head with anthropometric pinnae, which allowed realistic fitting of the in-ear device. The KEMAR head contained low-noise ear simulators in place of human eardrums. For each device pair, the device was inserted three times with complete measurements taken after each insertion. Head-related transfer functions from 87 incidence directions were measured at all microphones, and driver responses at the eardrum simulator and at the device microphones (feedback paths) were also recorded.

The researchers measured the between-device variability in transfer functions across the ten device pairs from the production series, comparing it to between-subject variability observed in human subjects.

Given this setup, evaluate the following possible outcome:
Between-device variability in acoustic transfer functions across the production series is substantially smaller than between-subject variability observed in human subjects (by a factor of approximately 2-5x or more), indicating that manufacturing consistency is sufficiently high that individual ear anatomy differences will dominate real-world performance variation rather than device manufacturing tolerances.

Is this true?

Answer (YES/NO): YES